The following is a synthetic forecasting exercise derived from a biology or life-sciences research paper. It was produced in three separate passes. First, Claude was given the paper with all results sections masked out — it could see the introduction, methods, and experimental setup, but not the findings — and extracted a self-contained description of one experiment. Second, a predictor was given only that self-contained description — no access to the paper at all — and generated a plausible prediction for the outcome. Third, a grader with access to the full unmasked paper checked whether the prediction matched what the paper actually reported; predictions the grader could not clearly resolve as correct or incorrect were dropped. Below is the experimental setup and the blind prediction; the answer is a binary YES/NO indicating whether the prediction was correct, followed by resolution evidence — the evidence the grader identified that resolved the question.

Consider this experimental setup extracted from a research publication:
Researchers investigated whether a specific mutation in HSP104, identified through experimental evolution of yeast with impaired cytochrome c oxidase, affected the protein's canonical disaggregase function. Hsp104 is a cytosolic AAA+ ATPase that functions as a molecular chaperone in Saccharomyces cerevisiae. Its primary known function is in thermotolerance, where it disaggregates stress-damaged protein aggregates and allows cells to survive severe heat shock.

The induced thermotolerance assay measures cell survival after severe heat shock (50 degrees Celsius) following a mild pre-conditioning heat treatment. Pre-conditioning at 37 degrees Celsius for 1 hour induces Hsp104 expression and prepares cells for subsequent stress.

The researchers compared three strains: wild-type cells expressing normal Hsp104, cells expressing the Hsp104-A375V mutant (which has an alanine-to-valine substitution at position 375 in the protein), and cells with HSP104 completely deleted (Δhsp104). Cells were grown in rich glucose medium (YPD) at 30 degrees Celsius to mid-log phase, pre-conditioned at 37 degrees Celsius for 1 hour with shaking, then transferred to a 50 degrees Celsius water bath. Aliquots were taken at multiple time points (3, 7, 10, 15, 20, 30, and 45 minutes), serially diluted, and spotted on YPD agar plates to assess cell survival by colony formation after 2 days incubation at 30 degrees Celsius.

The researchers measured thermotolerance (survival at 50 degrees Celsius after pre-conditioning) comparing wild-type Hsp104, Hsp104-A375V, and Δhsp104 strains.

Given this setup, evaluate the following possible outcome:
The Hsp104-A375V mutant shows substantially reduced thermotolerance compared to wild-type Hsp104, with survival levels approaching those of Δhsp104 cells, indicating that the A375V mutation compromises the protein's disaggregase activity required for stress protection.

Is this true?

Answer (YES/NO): NO